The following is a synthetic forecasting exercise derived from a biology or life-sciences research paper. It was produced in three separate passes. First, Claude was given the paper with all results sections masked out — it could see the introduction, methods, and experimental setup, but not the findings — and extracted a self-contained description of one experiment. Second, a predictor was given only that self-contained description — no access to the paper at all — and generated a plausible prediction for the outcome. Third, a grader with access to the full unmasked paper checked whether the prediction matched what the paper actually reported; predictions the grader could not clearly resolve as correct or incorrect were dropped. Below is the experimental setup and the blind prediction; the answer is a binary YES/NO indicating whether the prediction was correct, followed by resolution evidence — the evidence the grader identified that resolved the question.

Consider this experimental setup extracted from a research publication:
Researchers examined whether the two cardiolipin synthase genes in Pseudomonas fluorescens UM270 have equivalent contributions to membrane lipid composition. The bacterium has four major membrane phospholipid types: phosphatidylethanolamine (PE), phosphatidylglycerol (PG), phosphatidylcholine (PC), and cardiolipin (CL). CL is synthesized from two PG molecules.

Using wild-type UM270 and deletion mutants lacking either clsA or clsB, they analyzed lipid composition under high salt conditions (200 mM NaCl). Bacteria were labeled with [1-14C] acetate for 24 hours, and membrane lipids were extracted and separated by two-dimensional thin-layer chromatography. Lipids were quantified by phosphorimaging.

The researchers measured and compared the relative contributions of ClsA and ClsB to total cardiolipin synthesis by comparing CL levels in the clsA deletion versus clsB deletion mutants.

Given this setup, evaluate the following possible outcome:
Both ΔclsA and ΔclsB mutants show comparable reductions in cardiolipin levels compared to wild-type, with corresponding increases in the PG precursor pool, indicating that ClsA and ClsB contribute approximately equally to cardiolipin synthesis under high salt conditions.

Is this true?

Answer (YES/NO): YES